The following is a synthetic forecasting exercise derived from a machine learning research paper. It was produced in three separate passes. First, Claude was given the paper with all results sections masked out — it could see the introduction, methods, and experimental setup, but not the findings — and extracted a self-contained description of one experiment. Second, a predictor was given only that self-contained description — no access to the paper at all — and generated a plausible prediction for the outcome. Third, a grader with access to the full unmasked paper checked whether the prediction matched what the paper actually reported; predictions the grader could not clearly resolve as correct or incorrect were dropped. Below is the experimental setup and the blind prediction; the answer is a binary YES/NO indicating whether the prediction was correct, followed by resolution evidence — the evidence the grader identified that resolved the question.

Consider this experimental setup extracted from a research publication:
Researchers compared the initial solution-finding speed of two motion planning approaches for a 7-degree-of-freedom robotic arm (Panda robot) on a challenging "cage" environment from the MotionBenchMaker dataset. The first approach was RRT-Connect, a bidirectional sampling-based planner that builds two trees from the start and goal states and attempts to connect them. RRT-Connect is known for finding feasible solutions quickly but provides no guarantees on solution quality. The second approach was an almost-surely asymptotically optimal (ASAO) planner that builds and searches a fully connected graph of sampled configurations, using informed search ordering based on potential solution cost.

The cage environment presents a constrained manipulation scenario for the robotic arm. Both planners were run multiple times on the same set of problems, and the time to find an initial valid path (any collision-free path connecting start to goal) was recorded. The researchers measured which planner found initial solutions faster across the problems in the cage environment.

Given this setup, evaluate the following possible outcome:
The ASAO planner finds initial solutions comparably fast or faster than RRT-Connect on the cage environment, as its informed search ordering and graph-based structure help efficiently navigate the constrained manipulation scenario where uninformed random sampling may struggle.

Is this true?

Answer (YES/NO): NO